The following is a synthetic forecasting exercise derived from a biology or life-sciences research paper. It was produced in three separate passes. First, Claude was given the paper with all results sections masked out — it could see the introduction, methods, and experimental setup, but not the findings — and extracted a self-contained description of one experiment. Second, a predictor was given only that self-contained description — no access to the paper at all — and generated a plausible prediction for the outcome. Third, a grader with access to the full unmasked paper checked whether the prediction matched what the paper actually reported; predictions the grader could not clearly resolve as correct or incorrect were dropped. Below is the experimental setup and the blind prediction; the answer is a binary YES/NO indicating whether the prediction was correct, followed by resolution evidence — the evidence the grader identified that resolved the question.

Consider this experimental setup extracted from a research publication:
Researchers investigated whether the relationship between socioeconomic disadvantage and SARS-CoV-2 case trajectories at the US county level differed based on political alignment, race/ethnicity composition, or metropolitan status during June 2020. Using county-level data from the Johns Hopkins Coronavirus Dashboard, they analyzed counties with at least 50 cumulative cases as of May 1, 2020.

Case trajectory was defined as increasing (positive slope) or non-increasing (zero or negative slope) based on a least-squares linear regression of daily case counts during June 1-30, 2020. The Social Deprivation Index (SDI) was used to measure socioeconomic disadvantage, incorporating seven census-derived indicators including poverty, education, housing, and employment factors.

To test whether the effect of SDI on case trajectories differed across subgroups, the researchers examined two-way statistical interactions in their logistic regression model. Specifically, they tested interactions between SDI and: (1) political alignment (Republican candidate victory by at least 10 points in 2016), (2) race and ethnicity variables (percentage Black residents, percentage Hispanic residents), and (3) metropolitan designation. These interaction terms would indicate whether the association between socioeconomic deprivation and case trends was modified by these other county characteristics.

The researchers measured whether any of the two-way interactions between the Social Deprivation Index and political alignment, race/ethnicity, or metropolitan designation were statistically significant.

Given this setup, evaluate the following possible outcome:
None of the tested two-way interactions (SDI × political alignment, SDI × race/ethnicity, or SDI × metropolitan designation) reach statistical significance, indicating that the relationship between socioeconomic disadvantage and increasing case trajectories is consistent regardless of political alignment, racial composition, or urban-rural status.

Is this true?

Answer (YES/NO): YES